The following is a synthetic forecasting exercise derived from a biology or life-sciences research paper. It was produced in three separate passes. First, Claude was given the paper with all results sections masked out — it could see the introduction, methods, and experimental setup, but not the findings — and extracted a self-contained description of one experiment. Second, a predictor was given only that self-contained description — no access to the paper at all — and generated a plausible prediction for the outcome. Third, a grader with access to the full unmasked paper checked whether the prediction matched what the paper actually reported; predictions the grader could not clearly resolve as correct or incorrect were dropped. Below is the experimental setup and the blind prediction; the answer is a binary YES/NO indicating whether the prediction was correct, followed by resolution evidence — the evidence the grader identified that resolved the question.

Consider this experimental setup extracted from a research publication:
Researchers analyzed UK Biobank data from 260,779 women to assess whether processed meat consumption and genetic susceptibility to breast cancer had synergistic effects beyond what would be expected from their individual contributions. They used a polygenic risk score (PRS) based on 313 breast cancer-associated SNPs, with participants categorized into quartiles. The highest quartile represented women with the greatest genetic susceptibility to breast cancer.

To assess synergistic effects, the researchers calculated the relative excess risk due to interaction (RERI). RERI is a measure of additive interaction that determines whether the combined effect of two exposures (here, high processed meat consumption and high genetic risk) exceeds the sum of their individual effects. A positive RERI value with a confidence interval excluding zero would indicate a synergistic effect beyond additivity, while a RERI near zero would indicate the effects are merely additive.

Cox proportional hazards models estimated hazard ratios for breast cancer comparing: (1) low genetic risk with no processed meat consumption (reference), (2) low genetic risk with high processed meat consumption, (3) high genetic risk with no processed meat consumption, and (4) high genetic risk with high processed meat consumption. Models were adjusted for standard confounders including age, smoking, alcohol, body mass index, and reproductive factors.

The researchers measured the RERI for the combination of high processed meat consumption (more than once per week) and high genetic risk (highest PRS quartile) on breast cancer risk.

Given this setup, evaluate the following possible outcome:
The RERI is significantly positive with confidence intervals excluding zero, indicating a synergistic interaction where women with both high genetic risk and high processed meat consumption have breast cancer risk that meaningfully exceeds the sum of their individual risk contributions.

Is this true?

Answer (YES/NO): YES